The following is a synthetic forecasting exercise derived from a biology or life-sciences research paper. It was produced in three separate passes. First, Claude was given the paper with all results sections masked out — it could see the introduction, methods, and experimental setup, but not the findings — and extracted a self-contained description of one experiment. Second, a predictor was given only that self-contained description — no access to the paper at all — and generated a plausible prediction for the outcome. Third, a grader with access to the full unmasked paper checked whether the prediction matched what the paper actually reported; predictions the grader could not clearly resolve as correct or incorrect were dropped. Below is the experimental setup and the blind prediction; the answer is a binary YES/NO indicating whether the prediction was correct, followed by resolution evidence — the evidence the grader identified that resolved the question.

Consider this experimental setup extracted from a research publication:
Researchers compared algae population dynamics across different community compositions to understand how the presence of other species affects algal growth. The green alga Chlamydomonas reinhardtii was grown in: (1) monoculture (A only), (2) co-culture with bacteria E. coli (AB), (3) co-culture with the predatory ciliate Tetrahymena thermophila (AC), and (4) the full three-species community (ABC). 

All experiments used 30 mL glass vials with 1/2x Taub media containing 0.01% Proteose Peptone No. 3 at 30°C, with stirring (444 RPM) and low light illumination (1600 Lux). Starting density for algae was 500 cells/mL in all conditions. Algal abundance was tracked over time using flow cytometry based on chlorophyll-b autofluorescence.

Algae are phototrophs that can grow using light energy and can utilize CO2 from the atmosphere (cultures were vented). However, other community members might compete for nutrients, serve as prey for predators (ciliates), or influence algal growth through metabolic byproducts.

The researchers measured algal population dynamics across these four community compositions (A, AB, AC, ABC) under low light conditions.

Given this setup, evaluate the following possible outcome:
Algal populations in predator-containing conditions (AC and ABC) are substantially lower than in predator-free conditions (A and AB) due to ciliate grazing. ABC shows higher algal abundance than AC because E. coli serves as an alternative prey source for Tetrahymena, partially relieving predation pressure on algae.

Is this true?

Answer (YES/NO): NO